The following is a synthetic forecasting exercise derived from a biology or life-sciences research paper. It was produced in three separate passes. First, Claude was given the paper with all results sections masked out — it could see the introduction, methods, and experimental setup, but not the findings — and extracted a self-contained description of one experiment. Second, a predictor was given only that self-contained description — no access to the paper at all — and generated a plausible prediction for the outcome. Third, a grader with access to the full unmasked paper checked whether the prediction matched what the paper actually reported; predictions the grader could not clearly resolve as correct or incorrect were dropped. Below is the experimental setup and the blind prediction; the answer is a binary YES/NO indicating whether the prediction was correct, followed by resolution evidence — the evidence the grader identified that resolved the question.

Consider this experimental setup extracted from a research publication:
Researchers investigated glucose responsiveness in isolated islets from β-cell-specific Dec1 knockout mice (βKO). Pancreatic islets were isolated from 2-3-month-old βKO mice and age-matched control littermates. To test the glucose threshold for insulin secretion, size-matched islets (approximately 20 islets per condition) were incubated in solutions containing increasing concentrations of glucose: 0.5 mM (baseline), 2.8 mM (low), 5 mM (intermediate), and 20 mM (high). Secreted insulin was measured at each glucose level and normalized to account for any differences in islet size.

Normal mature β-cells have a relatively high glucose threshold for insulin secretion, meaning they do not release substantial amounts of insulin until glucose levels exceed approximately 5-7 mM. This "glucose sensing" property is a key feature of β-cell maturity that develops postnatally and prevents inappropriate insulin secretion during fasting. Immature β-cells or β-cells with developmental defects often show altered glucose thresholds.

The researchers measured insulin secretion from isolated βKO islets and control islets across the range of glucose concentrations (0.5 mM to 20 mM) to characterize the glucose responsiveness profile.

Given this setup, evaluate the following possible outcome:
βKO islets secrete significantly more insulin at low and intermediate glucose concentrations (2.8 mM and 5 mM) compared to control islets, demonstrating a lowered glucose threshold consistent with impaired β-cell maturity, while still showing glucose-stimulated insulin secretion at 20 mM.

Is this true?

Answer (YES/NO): YES